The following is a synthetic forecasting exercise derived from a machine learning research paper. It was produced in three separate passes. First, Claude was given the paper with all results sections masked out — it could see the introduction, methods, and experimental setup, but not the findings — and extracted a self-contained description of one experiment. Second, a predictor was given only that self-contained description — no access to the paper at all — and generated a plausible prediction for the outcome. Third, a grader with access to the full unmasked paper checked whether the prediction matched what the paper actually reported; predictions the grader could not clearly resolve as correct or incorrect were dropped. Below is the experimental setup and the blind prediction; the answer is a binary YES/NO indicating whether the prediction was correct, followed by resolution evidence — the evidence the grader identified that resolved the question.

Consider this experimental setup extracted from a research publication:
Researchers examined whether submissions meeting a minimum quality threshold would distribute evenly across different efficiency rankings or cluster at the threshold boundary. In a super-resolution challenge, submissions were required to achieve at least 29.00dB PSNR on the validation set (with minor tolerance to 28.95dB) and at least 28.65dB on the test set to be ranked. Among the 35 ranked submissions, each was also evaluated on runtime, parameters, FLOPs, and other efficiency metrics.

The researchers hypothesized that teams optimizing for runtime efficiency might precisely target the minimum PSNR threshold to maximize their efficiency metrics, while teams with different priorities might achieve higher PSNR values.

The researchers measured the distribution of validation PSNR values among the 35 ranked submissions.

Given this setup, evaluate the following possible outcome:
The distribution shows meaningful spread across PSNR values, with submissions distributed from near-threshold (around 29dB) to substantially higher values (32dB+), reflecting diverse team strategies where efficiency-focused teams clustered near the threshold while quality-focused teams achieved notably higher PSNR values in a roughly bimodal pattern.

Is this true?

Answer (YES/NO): NO